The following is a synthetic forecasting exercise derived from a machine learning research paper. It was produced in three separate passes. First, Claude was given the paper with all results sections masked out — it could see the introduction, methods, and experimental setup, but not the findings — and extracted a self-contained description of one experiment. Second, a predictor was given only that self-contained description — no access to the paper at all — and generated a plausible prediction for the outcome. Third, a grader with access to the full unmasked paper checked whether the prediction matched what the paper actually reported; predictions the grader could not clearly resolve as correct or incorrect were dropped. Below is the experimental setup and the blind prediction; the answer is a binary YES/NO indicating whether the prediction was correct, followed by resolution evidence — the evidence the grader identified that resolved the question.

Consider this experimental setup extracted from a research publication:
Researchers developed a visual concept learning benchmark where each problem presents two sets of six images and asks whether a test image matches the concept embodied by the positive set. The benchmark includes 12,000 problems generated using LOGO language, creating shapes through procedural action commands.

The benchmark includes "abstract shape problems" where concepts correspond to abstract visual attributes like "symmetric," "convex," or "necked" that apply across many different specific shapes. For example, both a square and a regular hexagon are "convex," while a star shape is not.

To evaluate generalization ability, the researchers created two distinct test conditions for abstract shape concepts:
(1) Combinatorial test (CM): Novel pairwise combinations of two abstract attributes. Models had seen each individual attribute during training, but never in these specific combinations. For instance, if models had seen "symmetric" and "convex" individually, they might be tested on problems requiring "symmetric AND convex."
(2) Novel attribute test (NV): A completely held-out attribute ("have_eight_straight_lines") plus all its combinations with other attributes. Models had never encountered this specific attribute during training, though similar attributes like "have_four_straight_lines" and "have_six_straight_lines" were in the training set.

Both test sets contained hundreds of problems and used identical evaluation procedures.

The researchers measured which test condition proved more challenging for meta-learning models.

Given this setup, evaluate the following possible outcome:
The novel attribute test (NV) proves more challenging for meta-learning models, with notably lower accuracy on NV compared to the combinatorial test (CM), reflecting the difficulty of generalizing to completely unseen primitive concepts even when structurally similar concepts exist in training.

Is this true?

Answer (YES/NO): NO